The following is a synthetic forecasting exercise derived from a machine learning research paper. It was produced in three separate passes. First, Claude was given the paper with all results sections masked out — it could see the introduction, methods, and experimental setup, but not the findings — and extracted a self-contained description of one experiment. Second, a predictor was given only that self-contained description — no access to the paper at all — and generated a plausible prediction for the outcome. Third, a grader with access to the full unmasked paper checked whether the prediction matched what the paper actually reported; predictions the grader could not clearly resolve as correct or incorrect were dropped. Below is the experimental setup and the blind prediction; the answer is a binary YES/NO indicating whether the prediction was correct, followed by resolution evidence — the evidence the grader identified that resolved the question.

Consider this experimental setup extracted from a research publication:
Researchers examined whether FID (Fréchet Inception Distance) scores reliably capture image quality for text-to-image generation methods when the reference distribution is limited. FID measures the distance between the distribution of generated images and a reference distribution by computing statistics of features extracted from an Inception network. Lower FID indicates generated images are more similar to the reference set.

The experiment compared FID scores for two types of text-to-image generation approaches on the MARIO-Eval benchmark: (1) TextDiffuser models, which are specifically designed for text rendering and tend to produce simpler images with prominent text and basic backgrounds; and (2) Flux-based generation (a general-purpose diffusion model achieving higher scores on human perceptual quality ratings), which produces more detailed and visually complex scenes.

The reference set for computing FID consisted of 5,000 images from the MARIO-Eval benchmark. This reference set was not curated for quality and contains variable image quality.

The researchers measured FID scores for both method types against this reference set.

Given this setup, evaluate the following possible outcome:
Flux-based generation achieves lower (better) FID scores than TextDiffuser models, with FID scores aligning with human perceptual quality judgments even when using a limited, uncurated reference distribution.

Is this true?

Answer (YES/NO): NO